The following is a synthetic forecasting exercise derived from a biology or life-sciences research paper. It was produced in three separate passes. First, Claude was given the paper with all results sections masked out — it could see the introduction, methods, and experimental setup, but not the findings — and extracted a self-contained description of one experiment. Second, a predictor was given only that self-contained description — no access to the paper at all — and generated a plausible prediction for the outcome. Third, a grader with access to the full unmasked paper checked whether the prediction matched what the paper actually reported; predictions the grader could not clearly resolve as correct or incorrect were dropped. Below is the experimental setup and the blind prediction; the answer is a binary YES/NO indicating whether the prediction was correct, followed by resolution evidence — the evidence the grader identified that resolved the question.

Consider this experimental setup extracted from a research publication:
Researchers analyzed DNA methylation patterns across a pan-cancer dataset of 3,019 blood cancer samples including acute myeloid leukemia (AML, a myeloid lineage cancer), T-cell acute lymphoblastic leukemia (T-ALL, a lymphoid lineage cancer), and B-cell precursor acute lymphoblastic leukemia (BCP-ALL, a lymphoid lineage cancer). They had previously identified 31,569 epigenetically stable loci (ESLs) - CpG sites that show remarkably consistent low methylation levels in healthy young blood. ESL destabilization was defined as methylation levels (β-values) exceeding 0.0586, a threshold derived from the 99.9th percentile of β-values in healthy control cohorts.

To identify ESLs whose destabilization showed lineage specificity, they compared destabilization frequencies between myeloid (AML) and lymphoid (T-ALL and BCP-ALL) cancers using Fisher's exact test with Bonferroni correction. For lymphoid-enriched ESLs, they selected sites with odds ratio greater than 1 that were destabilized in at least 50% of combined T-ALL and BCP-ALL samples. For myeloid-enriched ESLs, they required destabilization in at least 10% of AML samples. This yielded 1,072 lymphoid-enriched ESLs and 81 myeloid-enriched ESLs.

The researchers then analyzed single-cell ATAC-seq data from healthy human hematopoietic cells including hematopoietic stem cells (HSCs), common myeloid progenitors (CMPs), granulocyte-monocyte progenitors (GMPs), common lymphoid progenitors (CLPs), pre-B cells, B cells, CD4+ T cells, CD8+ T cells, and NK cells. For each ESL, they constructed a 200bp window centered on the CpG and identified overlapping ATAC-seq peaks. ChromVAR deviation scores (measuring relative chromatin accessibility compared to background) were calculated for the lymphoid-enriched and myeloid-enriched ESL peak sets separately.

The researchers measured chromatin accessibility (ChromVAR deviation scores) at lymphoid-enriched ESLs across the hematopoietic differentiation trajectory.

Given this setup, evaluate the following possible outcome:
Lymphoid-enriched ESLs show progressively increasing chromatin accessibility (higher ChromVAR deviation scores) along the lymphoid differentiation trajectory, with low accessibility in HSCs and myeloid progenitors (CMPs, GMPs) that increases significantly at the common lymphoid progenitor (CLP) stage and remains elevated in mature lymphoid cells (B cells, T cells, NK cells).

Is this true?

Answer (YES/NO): NO